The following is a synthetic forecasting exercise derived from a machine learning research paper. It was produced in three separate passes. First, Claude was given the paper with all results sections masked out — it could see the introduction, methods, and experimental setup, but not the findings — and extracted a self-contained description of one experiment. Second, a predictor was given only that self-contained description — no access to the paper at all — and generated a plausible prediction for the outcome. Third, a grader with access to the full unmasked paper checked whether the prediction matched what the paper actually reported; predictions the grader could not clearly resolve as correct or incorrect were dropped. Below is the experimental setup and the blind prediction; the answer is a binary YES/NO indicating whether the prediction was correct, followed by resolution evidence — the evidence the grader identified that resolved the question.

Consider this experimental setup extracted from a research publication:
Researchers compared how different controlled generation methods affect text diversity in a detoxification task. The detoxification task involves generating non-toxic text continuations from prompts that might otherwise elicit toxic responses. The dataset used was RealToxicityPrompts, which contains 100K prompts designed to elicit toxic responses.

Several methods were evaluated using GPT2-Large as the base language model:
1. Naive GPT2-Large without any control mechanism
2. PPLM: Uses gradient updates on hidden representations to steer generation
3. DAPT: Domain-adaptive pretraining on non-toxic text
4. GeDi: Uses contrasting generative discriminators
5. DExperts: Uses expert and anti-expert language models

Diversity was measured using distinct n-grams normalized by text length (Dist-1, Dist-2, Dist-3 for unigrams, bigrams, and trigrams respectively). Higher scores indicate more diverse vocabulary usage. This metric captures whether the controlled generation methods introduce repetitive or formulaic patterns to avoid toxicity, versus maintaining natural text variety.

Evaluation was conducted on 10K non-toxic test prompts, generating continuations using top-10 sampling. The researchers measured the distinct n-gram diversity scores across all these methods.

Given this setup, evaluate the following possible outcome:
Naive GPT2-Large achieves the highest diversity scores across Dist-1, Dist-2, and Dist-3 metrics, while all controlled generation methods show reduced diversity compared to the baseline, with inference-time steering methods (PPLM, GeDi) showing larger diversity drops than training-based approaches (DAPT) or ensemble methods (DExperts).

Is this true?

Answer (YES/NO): NO